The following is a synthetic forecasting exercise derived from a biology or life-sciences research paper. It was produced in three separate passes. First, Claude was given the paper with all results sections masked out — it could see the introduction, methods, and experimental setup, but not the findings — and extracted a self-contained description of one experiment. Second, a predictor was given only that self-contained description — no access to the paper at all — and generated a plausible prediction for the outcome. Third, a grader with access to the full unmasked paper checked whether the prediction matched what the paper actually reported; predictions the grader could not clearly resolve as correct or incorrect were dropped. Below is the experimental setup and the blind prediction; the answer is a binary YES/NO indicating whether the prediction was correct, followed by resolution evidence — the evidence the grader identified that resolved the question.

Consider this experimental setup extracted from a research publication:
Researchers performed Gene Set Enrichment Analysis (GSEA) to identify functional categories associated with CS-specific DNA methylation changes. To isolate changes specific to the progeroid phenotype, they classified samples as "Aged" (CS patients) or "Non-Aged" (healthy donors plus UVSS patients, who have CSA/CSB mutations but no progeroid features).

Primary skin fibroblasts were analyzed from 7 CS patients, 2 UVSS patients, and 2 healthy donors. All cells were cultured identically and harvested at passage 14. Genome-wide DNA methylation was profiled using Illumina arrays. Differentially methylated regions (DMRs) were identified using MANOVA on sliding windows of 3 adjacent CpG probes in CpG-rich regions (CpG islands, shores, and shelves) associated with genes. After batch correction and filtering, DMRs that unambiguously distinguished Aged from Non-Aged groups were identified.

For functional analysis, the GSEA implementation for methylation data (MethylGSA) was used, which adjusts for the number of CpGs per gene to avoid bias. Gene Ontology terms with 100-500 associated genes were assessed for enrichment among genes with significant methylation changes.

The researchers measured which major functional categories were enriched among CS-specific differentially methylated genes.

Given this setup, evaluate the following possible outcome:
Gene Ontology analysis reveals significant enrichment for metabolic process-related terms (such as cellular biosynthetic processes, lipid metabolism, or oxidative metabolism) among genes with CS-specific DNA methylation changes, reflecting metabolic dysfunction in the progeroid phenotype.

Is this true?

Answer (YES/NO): NO